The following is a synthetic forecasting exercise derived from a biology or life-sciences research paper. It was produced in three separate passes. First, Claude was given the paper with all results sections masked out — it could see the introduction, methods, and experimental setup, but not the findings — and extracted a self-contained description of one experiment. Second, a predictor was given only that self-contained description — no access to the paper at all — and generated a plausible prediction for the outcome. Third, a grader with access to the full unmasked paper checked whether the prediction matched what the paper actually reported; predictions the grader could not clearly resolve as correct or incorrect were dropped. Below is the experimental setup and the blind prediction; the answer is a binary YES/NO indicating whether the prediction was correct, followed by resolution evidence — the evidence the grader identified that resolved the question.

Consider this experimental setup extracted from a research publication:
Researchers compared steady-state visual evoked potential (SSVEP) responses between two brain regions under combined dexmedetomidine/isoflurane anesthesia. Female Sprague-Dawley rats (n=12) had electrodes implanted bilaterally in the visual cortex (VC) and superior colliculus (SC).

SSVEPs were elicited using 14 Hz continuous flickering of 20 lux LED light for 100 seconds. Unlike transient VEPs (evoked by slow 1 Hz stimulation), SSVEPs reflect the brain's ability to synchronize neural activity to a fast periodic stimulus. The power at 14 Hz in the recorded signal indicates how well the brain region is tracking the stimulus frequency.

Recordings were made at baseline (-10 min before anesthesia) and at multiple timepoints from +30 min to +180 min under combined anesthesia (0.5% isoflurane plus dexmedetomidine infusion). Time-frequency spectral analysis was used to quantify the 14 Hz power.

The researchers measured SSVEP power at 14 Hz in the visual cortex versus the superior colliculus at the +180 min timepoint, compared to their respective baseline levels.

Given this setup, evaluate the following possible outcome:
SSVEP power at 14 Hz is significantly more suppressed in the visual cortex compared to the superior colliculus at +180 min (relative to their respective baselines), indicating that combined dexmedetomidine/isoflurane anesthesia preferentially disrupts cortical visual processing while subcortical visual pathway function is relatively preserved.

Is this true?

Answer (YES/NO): YES